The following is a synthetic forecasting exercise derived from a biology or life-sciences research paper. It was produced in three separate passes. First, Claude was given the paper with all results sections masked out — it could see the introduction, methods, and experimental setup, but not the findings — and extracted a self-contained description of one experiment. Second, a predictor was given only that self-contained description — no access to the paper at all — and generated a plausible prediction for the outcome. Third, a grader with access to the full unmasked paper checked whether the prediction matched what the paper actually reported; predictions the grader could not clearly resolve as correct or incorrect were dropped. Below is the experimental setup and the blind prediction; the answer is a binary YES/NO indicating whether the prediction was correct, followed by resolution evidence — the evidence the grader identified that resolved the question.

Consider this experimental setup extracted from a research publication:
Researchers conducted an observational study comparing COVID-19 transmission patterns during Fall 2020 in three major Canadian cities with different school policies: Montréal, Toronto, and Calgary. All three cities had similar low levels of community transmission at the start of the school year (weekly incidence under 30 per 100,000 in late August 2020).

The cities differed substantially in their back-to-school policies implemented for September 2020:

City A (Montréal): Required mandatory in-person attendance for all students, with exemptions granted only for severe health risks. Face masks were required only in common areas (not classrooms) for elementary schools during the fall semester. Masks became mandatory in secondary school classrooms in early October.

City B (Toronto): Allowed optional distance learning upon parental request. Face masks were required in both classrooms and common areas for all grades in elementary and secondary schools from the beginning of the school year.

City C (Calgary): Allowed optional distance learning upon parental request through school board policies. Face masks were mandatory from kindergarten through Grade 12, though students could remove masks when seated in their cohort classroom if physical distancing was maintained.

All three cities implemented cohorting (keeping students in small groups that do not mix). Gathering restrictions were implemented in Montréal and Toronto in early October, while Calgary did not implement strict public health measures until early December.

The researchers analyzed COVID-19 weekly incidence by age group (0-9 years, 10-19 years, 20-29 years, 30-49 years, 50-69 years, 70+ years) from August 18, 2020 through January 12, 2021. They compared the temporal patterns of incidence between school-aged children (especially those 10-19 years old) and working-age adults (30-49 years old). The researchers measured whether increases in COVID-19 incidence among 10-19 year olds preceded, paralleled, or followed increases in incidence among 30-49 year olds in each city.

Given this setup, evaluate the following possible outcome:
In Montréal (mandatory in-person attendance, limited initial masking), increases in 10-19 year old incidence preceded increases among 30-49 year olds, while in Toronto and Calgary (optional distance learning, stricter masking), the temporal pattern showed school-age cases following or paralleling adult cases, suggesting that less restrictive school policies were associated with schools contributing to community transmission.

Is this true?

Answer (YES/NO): YES